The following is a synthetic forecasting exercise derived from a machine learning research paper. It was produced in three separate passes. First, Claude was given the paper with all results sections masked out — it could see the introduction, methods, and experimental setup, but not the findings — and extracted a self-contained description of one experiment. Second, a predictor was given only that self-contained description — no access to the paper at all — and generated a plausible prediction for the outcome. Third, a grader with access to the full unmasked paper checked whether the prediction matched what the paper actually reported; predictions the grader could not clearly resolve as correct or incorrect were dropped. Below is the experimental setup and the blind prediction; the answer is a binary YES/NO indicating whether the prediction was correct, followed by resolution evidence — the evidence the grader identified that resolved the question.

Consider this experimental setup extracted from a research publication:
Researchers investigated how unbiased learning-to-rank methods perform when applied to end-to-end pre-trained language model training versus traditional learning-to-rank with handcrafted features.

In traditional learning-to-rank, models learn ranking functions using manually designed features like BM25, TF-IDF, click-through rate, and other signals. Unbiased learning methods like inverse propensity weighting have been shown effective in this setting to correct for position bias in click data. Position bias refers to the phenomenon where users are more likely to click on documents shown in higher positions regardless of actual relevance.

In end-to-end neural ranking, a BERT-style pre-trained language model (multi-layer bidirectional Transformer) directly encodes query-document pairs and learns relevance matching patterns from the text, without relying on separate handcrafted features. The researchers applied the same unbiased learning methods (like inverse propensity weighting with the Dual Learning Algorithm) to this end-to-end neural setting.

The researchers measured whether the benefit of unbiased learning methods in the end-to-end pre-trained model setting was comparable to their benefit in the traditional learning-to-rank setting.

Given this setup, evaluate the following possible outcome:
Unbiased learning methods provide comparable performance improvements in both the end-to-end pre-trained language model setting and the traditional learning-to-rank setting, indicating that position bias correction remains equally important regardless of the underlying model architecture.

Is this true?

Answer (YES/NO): NO